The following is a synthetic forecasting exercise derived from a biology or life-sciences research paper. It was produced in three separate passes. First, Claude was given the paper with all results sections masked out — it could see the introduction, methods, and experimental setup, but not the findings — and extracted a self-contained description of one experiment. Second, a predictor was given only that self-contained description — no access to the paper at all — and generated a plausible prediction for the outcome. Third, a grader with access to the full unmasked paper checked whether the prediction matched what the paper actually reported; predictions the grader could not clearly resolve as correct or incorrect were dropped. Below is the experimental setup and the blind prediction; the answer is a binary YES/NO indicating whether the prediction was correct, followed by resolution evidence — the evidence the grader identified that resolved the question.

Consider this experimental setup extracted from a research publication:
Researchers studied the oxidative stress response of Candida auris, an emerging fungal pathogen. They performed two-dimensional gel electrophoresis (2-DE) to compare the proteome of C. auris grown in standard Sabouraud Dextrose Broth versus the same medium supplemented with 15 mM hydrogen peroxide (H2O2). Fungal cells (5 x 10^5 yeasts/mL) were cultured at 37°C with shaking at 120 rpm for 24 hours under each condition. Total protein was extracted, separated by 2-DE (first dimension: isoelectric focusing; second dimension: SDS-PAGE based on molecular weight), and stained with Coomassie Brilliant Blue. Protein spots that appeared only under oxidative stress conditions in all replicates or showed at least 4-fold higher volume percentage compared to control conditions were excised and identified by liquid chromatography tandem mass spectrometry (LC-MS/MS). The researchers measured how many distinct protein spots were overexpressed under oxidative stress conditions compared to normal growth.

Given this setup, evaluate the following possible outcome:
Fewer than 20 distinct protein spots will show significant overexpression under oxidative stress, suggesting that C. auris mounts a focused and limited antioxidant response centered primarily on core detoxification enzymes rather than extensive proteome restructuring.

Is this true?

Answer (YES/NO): NO